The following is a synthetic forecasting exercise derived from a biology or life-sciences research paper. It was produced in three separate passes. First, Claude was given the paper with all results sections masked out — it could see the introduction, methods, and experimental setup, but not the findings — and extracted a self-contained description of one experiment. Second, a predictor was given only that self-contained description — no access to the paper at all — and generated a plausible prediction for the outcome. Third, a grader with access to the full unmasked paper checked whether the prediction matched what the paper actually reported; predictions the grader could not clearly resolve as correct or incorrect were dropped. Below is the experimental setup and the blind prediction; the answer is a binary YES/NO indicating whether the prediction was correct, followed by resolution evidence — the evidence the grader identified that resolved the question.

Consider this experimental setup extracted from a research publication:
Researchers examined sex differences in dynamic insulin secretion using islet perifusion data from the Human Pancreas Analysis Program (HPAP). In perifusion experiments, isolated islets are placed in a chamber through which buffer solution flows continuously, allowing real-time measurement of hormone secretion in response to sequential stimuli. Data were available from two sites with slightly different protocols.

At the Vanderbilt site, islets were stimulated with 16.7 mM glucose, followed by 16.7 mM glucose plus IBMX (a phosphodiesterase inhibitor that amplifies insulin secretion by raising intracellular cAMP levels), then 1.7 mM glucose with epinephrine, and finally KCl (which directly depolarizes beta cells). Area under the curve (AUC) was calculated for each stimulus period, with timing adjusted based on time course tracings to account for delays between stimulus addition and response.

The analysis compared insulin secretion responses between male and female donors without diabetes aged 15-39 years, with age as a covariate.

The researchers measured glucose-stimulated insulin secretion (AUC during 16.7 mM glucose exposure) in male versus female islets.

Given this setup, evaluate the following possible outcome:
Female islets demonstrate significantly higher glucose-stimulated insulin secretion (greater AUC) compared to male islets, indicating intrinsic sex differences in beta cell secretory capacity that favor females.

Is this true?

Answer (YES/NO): NO